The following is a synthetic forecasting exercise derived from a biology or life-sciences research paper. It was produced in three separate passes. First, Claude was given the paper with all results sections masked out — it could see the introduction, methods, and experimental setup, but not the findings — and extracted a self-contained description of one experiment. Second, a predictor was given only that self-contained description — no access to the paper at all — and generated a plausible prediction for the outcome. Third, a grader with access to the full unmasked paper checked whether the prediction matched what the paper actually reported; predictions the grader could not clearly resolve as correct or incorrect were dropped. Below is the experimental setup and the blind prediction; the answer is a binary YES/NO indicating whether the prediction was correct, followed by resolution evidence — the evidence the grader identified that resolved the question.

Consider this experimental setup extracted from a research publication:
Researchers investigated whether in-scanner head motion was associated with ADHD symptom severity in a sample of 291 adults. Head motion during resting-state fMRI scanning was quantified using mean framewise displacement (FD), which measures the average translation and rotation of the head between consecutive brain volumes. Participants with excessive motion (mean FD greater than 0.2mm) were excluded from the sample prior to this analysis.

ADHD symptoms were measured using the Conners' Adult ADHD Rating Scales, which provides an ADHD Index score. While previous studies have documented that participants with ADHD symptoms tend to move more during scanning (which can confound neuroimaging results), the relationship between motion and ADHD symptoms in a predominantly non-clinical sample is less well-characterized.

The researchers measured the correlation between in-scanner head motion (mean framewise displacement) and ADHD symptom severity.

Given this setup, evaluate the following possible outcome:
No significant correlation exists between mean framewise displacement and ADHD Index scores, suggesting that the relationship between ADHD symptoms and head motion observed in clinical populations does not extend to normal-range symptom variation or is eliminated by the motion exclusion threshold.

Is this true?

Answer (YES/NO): YES